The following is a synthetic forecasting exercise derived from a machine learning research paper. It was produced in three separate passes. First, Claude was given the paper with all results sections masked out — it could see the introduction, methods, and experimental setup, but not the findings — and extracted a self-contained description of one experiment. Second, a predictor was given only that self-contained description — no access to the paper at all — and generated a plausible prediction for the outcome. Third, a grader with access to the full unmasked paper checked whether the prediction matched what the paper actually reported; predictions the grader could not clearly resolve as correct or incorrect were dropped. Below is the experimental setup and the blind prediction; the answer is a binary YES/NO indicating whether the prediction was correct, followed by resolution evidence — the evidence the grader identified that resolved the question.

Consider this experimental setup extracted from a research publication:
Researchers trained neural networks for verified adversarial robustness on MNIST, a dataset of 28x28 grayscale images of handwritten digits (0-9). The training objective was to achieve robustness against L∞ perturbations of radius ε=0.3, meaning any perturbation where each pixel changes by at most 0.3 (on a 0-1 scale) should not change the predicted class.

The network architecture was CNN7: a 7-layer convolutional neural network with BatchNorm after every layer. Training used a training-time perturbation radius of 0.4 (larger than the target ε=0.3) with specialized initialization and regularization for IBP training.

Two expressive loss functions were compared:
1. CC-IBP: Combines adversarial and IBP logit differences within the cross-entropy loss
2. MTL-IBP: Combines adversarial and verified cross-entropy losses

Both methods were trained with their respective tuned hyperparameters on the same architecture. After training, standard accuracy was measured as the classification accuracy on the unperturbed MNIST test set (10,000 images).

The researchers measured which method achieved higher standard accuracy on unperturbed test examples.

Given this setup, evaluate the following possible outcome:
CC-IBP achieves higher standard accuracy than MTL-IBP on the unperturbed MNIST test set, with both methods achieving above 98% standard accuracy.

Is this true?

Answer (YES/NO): YES